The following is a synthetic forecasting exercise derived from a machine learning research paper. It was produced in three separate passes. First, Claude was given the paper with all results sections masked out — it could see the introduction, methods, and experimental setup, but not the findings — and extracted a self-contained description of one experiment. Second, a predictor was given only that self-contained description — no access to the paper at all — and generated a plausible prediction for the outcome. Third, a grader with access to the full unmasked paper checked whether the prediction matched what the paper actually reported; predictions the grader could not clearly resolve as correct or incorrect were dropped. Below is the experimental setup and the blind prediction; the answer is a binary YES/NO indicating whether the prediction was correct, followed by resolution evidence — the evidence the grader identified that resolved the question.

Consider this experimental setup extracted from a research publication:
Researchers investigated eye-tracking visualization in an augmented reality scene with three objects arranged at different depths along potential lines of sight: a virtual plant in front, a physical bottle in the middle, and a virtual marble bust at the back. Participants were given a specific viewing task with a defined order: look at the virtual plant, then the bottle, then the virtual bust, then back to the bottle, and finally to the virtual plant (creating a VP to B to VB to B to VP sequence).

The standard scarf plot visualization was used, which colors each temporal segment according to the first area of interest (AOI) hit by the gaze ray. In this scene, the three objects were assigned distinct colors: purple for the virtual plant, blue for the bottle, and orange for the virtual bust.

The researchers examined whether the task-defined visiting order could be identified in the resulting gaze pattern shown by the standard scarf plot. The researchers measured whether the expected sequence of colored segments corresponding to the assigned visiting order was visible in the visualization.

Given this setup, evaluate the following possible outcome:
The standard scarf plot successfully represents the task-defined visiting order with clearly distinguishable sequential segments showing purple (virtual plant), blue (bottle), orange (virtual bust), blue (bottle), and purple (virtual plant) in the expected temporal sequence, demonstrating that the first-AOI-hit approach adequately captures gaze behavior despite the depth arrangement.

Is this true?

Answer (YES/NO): YES